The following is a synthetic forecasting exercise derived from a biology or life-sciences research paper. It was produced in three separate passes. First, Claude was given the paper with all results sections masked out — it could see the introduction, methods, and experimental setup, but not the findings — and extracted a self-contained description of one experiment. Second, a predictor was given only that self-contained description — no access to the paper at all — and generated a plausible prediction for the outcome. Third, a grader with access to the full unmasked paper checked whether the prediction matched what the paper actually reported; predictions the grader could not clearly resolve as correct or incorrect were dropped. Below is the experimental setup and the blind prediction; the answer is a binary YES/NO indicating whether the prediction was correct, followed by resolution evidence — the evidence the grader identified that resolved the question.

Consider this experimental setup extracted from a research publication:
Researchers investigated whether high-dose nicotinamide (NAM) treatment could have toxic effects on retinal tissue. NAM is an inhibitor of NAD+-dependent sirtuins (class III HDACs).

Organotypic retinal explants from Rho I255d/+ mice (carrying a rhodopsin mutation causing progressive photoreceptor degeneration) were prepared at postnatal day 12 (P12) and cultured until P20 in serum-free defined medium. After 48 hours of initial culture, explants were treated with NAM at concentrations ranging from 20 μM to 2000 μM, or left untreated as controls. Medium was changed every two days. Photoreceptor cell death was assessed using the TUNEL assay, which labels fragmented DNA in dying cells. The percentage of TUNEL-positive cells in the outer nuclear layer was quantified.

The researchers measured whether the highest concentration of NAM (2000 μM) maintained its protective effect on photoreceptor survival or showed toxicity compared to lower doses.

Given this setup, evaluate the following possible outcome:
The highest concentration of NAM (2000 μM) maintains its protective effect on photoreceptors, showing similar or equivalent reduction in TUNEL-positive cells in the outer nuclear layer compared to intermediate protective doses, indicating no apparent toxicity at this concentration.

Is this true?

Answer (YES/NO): NO